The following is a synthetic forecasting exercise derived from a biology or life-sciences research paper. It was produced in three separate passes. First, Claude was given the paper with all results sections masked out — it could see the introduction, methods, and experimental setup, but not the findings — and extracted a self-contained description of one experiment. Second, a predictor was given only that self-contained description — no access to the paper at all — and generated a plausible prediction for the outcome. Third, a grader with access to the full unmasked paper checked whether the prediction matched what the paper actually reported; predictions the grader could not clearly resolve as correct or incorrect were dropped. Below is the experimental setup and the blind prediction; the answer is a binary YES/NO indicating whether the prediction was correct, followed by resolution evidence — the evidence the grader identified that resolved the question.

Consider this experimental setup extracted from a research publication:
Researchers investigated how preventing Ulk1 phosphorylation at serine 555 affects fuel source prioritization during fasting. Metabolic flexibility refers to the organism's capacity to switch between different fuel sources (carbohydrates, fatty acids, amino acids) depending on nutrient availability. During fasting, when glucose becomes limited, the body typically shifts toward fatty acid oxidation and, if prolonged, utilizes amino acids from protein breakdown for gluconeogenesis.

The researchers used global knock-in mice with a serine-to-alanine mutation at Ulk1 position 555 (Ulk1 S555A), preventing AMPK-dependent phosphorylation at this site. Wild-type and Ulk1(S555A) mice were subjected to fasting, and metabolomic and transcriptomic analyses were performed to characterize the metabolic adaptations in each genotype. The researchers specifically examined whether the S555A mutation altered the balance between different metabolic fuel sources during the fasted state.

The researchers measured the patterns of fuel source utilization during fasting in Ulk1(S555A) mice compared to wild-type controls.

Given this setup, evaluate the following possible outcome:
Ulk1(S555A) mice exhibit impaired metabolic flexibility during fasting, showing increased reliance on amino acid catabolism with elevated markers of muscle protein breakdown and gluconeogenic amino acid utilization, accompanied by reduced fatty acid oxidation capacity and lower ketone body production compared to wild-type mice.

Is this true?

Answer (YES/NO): NO